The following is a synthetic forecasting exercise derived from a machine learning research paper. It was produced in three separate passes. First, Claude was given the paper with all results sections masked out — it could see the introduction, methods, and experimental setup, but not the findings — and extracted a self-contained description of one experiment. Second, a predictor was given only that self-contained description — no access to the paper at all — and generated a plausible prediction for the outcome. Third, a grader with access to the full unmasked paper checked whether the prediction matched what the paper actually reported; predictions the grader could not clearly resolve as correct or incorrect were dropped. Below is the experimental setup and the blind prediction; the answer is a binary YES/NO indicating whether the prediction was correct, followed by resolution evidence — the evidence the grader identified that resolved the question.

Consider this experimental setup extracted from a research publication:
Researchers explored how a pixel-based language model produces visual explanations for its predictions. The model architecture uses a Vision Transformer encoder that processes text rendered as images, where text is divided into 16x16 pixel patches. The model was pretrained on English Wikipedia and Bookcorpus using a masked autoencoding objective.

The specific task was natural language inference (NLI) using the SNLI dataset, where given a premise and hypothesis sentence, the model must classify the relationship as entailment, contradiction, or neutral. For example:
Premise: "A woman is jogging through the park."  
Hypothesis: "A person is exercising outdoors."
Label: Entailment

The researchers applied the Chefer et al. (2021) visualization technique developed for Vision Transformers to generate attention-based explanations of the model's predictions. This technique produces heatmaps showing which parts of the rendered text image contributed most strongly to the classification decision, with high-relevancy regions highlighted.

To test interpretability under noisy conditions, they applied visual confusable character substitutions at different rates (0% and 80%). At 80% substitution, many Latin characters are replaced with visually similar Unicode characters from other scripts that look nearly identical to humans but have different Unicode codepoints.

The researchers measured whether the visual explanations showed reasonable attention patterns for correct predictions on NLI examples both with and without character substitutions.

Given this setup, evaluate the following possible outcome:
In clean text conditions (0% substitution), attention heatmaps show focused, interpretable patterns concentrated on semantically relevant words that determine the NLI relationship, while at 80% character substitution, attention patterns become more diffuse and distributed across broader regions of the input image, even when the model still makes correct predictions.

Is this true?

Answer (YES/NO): NO